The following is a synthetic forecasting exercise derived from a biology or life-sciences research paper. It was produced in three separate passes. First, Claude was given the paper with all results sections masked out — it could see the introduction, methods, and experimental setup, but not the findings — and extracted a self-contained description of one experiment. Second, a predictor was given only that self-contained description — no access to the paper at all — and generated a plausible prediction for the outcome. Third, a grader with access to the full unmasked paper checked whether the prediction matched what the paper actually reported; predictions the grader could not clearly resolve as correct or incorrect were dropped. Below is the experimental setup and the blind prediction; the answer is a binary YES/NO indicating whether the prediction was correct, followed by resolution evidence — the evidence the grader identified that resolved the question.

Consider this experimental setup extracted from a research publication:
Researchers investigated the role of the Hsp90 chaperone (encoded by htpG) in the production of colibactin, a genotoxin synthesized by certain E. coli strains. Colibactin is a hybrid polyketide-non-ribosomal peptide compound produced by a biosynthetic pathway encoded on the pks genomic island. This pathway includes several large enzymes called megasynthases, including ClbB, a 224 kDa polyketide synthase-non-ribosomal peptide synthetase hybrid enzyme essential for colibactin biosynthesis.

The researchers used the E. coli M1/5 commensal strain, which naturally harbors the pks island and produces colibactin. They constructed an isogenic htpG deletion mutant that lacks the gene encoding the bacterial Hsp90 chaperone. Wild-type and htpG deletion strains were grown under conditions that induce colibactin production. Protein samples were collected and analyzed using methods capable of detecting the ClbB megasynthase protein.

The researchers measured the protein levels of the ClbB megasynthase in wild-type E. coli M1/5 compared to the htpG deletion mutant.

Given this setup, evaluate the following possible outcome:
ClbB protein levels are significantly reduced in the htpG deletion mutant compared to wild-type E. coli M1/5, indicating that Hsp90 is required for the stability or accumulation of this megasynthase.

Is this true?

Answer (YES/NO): YES